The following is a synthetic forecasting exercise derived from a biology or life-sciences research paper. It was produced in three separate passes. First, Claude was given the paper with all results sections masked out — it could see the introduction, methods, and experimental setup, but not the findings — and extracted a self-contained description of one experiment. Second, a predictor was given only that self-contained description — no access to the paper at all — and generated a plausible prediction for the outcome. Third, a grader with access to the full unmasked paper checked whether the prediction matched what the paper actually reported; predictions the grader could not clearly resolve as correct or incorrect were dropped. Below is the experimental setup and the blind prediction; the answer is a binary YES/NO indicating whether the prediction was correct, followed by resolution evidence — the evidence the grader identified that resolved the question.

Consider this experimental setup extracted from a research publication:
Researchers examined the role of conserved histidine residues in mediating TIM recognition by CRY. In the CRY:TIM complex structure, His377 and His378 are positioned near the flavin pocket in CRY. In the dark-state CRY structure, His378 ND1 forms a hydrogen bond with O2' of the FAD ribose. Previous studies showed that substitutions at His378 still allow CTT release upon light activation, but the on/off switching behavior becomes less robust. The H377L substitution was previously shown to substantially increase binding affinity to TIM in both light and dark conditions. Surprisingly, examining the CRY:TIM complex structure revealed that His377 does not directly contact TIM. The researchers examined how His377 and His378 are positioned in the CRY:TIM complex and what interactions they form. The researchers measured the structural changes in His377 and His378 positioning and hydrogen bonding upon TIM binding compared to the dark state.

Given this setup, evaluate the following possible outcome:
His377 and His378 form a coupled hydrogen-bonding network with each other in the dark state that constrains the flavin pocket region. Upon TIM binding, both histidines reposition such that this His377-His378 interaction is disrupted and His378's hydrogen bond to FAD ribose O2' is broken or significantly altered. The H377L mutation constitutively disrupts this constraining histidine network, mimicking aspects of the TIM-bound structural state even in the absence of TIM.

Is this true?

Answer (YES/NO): NO